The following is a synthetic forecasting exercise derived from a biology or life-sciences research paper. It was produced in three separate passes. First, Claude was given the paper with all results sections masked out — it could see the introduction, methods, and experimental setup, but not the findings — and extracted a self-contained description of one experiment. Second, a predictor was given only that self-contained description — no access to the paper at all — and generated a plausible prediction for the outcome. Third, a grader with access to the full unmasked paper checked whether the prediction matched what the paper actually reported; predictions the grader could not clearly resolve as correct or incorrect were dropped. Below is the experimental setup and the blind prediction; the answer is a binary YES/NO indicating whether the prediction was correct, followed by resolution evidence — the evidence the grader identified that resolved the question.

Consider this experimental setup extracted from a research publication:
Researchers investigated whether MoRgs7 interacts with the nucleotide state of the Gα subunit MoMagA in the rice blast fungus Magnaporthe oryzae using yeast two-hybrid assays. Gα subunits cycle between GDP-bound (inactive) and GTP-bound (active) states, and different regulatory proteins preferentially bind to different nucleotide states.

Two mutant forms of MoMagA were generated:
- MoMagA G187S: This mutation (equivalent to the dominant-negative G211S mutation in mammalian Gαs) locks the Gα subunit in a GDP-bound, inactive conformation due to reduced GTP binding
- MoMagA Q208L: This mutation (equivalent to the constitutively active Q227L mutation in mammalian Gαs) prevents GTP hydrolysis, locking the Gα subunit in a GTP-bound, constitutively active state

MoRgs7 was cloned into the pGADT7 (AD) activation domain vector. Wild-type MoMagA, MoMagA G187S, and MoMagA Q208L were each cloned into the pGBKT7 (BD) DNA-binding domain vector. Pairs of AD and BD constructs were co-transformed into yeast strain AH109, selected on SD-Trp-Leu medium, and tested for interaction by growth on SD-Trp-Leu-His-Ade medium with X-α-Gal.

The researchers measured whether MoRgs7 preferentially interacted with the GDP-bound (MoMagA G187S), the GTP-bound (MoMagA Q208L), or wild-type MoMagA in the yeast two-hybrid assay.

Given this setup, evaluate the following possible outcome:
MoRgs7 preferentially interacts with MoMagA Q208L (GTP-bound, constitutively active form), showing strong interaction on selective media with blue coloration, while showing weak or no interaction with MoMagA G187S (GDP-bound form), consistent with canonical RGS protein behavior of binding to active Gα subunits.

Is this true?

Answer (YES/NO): NO